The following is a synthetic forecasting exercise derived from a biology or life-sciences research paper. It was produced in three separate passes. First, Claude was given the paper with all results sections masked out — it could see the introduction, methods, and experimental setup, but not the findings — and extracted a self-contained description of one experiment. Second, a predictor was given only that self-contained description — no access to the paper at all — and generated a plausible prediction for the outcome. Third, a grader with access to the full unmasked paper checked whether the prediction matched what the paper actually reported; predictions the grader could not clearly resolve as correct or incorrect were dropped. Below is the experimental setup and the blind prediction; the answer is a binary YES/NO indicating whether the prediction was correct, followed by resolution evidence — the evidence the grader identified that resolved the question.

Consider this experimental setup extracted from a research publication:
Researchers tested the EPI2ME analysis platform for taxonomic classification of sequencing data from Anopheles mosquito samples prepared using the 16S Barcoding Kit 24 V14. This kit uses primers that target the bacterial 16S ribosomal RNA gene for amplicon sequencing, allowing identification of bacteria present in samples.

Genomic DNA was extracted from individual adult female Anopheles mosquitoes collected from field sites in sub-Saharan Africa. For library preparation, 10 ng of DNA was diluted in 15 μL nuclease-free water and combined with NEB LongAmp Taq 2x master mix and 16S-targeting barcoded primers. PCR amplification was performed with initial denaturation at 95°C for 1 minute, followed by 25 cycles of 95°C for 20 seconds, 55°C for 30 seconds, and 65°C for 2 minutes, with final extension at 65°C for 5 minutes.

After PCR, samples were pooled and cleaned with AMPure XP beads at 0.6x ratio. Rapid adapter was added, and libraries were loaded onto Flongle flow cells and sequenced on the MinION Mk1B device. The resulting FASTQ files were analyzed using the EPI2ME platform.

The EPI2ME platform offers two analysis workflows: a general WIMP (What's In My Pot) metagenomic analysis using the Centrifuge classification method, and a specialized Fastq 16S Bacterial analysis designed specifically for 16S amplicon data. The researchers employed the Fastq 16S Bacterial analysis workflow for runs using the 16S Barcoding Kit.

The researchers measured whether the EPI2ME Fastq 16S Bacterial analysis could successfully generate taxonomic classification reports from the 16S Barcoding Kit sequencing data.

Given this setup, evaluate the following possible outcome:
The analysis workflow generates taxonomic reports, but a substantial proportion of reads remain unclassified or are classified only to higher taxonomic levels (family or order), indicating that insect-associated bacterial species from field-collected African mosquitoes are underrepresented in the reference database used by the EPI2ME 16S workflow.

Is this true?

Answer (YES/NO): NO